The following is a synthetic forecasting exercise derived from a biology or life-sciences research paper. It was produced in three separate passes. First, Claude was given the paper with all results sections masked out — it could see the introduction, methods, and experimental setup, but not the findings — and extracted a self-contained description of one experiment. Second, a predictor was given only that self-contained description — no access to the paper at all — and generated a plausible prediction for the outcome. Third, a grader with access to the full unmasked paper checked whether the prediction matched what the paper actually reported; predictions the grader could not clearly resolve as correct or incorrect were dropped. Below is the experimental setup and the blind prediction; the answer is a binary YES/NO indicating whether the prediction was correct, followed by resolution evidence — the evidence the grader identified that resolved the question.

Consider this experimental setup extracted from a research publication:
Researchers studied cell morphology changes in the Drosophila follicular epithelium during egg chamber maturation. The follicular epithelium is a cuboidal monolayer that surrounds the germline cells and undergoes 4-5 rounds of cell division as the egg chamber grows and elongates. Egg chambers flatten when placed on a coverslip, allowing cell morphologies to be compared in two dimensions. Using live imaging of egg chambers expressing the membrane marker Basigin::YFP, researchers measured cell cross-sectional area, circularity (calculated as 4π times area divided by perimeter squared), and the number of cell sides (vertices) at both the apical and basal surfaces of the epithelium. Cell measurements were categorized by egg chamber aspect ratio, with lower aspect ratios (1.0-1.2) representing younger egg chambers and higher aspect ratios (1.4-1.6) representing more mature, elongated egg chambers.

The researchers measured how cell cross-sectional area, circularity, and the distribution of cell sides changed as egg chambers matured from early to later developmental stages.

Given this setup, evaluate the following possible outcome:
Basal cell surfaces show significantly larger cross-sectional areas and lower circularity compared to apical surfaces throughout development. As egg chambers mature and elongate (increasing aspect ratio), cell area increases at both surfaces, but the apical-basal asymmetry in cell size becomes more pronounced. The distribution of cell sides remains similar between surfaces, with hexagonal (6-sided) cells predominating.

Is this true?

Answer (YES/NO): NO